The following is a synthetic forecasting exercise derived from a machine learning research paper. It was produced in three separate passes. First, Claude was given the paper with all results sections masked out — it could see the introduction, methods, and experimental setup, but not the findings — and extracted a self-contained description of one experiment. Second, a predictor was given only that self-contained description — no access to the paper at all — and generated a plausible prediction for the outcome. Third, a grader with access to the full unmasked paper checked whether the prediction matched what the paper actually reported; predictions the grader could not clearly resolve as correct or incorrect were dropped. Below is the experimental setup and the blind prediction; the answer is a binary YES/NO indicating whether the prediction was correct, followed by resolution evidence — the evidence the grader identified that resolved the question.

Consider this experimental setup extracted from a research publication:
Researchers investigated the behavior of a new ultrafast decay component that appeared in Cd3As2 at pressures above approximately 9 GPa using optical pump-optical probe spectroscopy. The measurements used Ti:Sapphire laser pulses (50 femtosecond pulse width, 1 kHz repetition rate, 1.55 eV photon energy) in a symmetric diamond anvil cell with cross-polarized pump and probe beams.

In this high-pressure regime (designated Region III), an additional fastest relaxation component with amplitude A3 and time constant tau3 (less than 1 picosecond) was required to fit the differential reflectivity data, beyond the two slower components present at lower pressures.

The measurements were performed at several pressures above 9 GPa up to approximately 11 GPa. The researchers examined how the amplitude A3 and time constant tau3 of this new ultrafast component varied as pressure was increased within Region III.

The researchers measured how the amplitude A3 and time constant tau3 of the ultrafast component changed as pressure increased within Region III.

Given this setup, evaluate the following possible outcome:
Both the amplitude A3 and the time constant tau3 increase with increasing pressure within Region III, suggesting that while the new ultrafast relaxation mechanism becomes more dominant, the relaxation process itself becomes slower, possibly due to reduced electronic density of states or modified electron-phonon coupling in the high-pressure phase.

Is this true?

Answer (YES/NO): NO